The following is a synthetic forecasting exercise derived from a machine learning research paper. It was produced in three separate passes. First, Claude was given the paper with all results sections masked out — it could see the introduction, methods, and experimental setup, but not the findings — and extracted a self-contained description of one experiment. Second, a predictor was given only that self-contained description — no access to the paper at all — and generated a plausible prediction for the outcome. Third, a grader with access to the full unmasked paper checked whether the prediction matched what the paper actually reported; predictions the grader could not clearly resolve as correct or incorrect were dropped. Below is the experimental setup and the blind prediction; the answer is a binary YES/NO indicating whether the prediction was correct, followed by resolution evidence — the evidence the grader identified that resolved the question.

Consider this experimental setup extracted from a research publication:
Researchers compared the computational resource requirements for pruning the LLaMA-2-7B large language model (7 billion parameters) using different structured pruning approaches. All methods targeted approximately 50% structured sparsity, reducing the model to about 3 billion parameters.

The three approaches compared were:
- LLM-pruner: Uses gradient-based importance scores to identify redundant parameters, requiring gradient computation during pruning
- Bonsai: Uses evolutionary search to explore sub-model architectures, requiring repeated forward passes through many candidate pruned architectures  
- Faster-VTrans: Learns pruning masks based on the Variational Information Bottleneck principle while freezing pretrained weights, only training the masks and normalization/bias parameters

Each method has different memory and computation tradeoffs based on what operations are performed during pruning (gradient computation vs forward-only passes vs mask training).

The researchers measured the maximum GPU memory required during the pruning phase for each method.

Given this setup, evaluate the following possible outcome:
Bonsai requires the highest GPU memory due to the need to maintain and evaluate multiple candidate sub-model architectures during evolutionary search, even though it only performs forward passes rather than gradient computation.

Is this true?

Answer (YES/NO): NO